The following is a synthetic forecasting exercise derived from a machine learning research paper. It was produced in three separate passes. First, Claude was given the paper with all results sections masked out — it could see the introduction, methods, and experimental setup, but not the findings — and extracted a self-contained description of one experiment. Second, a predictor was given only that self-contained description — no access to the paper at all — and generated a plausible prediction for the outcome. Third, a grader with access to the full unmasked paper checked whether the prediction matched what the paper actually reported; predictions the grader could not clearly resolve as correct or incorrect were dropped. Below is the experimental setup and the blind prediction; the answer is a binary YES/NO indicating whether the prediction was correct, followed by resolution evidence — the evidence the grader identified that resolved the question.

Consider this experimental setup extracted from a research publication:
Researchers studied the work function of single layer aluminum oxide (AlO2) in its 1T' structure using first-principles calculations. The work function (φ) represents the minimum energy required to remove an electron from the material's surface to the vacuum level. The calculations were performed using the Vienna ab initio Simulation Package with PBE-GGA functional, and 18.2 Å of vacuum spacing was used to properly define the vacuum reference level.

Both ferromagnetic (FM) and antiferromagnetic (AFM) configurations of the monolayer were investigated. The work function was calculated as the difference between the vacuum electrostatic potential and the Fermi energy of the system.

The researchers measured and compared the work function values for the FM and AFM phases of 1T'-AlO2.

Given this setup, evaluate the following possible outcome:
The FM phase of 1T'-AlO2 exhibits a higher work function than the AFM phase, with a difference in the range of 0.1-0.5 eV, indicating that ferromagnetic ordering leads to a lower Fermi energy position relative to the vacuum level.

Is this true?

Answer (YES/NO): NO